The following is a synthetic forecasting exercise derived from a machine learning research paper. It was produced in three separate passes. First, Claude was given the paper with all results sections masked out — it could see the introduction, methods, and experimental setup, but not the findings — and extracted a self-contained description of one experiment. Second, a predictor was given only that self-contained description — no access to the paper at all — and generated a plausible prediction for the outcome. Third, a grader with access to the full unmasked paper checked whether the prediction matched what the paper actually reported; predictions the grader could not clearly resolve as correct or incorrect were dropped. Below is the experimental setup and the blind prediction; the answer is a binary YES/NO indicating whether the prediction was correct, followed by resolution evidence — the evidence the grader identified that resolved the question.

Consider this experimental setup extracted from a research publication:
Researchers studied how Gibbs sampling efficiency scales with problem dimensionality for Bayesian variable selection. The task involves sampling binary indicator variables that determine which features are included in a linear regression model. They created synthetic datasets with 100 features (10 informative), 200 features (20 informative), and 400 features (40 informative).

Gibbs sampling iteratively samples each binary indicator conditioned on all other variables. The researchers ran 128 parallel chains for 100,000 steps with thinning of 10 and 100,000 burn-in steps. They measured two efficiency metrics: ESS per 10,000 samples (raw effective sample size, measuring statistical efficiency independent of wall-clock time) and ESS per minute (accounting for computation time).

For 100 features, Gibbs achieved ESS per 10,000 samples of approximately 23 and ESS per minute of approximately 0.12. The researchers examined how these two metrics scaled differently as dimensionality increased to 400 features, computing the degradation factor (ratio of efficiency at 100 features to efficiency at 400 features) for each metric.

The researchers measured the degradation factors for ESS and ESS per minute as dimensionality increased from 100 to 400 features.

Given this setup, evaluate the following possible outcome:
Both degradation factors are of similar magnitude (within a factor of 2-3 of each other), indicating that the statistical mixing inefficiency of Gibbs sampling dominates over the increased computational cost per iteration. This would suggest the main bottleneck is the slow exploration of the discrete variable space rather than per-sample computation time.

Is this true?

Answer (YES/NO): NO